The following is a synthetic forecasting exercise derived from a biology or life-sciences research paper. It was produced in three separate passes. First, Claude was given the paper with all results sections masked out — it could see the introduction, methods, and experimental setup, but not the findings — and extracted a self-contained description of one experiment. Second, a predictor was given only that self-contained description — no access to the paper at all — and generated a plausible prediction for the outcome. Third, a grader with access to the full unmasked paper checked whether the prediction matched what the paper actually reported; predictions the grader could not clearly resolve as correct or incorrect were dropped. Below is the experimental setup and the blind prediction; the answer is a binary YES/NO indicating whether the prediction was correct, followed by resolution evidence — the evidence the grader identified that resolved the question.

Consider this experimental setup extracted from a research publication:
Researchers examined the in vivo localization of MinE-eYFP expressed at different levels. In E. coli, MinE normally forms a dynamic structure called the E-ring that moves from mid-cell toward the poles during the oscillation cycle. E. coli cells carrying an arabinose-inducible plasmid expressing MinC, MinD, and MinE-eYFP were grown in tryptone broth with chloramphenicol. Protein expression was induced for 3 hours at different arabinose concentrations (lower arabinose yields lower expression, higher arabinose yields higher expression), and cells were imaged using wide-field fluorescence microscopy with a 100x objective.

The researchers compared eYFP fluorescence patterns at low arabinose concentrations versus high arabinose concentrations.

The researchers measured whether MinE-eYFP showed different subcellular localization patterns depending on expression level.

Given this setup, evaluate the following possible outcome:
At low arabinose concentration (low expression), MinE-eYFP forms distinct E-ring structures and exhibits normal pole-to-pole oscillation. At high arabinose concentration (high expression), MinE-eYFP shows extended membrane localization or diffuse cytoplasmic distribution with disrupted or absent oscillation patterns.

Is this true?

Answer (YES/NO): NO